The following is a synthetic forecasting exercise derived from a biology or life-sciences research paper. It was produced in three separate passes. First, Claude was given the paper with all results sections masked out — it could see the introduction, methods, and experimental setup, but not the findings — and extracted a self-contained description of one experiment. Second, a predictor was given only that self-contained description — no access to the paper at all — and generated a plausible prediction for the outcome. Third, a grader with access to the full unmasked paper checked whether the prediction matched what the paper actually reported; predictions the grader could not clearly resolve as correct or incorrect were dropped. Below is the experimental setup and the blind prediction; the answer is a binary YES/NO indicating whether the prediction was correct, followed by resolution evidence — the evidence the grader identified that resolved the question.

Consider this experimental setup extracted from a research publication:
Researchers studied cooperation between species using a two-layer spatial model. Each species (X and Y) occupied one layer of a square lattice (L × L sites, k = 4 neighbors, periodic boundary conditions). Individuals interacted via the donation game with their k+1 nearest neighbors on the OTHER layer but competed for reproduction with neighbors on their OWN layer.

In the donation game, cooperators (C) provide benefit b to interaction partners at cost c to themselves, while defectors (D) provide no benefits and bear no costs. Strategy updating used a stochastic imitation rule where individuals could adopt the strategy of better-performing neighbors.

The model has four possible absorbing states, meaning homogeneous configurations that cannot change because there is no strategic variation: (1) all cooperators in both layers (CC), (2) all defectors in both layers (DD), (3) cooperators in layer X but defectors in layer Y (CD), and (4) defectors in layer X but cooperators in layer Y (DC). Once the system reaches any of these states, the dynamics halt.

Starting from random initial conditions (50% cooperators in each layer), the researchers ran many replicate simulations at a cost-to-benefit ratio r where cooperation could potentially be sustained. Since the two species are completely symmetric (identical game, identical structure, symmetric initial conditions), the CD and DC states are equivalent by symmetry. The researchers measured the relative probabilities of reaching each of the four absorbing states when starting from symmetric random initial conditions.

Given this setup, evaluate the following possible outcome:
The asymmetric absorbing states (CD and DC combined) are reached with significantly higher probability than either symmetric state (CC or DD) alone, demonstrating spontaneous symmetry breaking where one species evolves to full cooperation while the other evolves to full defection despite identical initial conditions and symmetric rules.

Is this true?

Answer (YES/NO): YES